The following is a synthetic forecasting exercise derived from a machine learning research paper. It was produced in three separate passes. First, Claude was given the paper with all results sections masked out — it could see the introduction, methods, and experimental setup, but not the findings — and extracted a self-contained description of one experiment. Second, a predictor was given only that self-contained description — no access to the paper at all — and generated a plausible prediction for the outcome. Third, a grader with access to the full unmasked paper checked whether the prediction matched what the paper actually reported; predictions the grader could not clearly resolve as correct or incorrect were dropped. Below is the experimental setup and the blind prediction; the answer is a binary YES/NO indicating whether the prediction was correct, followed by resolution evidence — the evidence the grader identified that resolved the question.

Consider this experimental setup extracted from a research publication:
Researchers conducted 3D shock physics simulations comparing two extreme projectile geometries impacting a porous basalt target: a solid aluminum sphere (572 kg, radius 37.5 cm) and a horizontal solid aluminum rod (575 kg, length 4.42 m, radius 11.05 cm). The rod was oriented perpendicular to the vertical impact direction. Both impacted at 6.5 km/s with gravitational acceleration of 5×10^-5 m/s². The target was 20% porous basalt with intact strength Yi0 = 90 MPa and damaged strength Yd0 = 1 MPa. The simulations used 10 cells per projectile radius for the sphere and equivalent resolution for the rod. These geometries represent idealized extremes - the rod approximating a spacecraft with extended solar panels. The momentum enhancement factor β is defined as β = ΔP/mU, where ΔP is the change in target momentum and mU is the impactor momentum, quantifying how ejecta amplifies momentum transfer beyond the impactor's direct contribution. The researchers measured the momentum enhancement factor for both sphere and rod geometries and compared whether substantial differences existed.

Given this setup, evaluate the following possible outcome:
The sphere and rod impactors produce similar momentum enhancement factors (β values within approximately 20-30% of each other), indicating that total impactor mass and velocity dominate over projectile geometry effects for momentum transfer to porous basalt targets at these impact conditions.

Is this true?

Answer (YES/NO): YES